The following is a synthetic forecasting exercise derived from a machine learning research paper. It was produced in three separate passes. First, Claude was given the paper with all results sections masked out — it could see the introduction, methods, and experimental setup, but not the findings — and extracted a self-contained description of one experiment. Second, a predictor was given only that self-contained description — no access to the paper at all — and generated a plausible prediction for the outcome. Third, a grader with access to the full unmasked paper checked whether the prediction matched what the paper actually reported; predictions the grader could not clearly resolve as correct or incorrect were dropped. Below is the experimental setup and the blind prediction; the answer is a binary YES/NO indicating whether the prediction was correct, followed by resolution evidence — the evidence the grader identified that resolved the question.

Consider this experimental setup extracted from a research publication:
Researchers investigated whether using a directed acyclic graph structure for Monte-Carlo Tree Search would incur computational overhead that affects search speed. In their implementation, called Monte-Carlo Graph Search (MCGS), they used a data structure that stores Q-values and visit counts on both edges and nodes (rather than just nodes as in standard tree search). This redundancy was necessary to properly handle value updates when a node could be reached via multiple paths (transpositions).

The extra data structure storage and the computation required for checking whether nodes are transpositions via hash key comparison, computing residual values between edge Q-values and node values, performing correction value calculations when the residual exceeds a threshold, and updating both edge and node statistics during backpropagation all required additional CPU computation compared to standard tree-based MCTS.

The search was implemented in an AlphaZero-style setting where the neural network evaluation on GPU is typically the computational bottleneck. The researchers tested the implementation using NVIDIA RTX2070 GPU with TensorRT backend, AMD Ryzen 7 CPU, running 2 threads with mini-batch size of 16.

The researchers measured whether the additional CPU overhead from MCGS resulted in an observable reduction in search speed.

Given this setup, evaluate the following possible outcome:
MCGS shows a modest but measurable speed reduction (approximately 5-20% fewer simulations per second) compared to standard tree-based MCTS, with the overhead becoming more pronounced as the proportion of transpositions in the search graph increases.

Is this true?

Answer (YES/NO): NO